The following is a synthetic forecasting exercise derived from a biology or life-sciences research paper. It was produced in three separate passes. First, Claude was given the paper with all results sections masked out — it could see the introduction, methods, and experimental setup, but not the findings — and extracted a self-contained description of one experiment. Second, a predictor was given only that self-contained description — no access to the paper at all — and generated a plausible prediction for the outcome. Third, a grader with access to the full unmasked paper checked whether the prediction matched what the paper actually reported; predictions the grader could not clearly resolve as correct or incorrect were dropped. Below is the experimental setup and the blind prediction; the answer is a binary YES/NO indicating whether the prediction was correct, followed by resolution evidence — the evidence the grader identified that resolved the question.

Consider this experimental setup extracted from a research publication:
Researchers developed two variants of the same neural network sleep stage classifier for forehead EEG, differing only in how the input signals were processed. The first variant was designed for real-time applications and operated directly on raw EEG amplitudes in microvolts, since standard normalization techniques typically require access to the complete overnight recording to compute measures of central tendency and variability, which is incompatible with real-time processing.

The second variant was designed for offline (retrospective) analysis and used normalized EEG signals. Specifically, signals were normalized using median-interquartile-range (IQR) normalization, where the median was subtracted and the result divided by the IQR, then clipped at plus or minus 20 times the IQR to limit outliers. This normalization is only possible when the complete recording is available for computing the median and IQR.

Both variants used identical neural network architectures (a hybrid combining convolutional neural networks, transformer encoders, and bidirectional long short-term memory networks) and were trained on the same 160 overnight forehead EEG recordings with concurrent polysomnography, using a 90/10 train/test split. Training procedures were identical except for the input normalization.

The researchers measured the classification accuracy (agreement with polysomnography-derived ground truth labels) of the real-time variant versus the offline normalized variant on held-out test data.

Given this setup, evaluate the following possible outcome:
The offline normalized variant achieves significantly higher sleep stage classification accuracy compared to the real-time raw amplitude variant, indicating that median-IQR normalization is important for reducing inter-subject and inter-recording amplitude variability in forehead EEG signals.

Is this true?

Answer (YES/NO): YES